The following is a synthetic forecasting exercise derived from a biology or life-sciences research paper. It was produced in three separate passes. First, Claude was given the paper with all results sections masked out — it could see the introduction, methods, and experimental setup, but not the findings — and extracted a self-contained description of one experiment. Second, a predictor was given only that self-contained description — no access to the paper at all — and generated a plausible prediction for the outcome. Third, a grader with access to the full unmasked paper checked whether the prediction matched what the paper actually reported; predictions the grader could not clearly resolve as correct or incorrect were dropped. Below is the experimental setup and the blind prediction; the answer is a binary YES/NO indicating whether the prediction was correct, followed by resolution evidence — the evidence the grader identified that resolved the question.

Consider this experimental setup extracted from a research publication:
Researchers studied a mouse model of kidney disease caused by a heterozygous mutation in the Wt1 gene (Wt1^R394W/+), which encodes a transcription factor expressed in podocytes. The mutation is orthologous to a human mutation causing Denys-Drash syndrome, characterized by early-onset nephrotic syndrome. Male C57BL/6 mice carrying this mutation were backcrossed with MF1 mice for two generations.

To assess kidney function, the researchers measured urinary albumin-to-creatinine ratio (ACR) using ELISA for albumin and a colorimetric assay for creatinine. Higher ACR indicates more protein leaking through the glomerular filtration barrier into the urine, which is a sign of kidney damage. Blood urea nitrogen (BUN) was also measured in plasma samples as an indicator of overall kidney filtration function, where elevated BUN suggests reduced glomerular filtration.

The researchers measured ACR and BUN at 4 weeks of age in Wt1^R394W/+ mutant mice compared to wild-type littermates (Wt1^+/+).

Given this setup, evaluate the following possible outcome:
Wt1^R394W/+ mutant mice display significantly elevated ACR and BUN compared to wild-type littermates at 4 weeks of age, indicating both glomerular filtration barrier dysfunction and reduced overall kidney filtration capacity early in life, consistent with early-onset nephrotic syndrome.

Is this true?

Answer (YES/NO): NO